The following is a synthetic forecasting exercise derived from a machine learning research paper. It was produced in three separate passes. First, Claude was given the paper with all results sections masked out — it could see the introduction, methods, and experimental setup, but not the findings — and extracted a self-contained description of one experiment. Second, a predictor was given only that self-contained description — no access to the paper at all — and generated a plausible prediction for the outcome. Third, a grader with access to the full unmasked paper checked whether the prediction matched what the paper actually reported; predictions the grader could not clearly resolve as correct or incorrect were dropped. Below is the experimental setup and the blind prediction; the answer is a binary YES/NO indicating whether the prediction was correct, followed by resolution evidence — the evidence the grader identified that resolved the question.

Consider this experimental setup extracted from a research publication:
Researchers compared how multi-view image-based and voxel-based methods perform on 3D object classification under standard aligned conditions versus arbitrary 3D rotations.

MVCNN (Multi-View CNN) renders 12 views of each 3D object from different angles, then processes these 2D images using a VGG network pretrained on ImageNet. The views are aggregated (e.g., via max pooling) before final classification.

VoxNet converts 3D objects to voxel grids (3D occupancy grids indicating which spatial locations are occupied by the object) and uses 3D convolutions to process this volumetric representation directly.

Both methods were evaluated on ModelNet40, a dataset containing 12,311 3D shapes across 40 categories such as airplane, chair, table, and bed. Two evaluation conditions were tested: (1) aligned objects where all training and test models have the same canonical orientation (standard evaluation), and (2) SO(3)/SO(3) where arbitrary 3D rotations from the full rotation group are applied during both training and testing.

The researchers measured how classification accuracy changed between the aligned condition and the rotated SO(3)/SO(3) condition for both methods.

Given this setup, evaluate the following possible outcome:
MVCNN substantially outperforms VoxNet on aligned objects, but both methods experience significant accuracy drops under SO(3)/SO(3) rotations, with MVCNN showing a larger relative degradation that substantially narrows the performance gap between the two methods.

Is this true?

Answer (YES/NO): NO